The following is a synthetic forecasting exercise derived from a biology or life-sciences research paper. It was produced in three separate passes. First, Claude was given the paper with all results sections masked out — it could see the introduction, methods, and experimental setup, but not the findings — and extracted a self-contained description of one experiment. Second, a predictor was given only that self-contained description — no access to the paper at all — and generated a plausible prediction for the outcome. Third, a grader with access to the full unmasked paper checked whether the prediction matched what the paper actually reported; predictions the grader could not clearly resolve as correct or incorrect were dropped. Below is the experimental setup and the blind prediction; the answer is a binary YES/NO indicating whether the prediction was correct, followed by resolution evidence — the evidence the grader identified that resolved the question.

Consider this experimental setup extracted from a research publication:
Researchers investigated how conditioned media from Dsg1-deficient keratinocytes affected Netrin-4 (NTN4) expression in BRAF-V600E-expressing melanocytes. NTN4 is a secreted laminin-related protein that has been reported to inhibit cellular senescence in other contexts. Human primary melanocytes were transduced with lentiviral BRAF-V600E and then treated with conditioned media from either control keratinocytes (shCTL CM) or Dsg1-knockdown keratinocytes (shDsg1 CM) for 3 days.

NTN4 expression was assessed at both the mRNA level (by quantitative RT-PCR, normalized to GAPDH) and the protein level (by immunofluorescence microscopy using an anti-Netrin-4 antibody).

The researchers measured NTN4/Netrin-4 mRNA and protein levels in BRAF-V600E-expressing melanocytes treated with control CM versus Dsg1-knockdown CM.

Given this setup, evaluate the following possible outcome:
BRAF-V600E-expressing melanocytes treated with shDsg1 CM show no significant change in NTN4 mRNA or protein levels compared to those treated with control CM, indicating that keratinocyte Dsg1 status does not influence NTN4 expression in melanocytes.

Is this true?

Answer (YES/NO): NO